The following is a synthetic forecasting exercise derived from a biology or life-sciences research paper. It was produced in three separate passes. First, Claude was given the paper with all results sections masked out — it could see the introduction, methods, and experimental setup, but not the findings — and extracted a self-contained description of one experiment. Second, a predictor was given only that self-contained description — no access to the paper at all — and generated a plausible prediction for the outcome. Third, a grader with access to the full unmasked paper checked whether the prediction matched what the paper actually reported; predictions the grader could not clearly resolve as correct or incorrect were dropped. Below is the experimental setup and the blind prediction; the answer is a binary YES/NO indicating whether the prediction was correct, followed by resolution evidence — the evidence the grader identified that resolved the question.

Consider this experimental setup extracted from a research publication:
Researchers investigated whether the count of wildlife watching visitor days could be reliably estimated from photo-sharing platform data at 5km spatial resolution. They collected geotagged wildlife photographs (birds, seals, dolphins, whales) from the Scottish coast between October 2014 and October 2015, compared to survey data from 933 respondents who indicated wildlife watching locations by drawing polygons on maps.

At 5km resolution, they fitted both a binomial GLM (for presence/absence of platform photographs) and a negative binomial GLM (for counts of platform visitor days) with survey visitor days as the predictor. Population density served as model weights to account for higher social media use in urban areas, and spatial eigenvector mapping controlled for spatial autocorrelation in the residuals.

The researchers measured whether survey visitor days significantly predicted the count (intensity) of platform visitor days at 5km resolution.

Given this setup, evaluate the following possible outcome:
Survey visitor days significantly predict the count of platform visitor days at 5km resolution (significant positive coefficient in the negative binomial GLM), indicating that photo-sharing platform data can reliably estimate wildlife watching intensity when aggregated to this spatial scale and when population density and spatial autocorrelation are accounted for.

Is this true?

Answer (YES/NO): NO